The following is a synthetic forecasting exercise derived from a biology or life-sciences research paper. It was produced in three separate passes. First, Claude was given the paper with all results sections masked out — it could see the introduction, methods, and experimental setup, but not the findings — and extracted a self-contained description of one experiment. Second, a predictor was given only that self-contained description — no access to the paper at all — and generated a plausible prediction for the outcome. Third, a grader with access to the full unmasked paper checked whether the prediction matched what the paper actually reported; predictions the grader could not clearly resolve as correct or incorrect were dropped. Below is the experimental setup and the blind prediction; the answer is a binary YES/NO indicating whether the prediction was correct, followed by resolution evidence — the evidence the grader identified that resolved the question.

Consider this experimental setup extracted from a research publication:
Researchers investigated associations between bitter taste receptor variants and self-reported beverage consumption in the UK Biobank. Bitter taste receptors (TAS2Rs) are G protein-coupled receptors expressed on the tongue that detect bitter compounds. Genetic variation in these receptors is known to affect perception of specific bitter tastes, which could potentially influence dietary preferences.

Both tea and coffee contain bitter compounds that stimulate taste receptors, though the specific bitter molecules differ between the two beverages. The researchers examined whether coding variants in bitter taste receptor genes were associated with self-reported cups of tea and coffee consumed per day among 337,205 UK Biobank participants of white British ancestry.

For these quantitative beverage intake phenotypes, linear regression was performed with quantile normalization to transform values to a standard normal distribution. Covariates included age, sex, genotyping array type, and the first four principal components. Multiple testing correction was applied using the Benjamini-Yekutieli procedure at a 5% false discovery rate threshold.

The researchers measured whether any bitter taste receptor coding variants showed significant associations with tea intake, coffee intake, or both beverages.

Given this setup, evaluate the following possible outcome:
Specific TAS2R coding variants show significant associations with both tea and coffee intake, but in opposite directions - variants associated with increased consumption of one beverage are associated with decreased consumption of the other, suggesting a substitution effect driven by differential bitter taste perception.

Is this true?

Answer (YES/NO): YES